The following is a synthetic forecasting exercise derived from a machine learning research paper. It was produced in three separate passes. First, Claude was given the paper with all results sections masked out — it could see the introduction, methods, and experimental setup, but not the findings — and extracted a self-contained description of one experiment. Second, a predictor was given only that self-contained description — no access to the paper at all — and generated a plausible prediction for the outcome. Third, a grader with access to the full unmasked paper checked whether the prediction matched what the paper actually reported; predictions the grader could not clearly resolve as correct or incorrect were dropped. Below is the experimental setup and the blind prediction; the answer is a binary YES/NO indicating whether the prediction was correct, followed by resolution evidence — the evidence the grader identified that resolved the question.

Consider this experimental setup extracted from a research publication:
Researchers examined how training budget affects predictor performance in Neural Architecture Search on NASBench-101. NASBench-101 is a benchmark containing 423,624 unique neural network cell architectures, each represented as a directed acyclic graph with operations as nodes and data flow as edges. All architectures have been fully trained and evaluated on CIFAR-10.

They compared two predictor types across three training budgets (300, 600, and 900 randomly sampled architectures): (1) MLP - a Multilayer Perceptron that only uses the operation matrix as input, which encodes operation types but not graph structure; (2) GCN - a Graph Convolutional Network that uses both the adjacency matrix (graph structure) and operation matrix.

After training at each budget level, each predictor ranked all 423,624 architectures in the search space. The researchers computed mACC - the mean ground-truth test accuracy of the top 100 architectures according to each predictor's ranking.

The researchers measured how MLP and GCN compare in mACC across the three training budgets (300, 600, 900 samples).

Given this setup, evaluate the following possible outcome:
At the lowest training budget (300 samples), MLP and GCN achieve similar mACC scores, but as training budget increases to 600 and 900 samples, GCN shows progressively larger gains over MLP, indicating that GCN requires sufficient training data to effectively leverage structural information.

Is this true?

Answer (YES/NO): NO